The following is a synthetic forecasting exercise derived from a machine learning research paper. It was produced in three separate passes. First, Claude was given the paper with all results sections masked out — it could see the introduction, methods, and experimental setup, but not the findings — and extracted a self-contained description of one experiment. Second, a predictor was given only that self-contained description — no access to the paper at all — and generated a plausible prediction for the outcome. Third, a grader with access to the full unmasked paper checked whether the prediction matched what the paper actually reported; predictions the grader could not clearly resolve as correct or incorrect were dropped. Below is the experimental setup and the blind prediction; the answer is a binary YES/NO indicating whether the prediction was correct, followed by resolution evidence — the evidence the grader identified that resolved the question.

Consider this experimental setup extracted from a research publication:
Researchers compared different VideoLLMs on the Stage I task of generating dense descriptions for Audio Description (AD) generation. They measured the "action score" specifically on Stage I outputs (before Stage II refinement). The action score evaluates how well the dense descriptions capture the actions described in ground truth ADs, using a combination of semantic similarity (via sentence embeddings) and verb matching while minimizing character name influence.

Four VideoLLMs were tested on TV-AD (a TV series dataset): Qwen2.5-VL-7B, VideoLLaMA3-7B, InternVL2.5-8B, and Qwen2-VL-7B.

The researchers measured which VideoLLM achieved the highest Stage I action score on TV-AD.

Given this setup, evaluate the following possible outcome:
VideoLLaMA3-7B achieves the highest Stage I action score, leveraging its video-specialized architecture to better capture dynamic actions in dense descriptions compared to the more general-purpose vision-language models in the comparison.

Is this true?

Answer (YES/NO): YES